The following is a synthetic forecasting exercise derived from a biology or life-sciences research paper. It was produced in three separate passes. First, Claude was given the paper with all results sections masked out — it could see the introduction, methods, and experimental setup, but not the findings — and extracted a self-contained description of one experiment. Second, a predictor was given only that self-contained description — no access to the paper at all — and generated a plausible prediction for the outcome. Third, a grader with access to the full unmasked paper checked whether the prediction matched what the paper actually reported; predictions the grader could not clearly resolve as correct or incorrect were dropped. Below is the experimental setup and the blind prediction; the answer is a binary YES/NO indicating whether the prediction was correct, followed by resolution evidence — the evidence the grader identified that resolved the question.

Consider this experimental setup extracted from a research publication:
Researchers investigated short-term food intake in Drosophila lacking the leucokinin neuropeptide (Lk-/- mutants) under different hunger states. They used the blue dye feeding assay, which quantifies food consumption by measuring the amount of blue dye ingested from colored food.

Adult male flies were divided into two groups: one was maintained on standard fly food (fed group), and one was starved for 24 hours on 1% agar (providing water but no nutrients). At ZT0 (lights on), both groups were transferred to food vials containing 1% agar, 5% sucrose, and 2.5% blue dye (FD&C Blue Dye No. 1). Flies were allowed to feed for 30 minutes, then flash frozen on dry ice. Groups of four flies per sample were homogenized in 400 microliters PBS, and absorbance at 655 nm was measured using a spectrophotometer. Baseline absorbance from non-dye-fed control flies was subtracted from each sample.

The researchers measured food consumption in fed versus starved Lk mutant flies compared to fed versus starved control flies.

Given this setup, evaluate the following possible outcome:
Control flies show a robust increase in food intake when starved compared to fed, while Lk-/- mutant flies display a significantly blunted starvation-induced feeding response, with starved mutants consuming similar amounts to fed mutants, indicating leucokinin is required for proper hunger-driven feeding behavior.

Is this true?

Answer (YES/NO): NO